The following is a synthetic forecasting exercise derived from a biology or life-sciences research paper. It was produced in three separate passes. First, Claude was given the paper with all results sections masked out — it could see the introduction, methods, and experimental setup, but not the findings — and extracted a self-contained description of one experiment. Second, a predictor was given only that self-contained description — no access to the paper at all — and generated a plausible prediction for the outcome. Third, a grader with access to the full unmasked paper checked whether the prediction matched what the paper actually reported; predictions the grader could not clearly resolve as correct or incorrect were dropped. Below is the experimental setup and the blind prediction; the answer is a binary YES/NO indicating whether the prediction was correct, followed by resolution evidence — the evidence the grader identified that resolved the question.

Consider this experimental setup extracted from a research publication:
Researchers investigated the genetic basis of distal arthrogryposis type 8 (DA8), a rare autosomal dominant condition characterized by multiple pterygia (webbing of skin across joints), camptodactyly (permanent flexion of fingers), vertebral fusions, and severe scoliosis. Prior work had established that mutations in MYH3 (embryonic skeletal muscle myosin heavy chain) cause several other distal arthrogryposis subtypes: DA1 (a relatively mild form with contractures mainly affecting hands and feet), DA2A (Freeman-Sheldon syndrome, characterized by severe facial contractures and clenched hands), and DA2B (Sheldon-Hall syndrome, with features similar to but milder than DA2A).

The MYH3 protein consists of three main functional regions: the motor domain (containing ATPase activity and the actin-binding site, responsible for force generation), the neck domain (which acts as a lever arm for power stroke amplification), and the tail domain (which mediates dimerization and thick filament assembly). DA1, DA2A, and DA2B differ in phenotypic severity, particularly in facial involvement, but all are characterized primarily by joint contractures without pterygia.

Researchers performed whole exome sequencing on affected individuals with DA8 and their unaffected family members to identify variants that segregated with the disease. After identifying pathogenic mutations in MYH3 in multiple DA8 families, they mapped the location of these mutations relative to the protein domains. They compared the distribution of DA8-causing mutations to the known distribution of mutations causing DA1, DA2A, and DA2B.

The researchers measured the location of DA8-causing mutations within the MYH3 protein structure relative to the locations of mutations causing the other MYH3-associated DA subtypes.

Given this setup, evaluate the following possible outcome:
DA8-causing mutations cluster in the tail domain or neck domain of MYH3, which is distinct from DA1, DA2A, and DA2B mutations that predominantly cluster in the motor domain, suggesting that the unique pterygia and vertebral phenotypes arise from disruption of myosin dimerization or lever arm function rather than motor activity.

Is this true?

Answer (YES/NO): NO